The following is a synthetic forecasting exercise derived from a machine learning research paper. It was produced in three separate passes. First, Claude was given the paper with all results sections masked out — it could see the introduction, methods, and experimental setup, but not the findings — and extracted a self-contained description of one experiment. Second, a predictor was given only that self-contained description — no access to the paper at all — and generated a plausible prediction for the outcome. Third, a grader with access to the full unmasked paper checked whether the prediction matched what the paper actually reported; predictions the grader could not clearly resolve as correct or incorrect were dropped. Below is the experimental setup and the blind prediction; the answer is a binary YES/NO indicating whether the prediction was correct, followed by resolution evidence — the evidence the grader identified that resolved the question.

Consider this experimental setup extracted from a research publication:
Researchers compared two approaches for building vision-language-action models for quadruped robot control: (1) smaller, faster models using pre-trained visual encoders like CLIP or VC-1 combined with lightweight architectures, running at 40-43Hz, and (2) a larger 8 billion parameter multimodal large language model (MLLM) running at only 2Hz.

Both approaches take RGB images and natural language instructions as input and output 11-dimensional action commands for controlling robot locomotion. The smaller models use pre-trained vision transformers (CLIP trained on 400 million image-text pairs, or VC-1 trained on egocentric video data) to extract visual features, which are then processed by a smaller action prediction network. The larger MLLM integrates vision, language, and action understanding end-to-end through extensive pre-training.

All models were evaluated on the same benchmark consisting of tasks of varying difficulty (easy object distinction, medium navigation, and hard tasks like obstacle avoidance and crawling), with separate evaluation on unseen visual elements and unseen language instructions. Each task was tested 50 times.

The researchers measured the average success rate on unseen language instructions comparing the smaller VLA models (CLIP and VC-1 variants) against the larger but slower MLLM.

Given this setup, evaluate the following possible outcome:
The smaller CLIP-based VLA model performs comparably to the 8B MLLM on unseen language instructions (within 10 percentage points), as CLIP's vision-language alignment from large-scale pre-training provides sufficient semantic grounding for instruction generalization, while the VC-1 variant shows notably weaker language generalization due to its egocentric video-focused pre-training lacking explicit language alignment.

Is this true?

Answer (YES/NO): NO